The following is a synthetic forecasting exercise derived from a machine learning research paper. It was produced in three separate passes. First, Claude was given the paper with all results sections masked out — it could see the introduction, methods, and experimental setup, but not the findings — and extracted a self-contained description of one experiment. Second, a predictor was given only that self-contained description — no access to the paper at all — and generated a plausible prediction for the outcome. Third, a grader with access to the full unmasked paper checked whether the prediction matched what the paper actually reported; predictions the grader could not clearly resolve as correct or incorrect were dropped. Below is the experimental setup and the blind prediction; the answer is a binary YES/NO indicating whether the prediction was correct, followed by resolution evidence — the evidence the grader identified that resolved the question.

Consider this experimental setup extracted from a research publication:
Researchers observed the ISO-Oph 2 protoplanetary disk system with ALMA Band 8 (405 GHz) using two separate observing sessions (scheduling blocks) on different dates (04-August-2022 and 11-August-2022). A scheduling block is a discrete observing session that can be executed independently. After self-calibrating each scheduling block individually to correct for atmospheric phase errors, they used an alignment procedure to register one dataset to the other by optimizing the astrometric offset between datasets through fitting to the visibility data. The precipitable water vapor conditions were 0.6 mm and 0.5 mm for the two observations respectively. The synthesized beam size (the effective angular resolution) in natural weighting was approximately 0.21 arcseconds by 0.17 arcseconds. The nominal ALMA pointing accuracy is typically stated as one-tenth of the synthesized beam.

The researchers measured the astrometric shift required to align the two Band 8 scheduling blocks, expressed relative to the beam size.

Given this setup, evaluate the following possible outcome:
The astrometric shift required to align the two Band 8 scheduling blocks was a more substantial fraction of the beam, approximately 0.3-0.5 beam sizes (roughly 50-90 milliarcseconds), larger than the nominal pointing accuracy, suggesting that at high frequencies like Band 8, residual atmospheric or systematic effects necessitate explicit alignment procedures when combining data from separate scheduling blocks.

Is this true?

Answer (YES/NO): NO